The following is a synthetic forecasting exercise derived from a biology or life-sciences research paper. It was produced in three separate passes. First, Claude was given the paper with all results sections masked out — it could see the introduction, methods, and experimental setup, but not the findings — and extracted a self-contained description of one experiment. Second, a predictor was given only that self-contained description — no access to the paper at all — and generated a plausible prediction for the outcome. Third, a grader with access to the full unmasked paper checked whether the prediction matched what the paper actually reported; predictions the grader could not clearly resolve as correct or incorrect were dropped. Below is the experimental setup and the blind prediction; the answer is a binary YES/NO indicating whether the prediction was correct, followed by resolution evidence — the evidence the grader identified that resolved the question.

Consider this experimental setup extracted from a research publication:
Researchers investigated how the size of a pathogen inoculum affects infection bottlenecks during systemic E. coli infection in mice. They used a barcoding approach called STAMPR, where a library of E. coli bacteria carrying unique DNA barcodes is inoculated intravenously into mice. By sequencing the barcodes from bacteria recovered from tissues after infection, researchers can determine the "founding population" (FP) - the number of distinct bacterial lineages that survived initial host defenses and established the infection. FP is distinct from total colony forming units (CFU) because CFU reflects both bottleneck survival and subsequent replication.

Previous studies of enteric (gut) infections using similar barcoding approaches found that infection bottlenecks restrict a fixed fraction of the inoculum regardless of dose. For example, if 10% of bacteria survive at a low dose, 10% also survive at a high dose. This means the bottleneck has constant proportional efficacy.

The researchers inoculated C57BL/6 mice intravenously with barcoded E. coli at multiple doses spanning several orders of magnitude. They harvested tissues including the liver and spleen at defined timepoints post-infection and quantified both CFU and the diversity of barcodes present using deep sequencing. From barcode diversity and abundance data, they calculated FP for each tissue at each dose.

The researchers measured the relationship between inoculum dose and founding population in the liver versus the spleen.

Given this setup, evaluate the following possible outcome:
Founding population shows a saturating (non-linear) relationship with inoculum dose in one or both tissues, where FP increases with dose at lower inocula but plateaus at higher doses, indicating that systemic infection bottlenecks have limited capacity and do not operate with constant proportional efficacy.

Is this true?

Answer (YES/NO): NO